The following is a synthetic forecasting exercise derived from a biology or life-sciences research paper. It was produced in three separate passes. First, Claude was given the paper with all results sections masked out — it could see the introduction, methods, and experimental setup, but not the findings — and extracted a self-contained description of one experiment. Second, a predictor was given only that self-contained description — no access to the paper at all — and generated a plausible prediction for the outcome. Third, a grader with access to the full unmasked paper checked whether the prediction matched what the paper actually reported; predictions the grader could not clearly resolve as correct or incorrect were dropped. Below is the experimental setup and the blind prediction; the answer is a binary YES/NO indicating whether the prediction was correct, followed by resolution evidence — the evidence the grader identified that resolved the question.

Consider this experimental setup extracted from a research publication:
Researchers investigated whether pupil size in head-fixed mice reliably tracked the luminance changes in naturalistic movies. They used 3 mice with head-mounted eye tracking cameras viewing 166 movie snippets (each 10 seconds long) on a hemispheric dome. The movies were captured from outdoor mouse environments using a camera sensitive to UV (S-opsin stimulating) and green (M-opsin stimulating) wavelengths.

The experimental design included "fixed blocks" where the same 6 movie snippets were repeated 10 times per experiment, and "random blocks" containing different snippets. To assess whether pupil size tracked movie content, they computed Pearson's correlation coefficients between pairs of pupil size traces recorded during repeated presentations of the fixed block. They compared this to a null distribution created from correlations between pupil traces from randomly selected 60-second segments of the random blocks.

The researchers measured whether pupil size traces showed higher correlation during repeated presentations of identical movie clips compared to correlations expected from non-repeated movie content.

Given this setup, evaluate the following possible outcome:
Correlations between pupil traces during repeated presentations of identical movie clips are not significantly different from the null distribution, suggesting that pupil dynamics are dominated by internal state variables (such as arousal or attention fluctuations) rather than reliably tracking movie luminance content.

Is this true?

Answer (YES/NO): NO